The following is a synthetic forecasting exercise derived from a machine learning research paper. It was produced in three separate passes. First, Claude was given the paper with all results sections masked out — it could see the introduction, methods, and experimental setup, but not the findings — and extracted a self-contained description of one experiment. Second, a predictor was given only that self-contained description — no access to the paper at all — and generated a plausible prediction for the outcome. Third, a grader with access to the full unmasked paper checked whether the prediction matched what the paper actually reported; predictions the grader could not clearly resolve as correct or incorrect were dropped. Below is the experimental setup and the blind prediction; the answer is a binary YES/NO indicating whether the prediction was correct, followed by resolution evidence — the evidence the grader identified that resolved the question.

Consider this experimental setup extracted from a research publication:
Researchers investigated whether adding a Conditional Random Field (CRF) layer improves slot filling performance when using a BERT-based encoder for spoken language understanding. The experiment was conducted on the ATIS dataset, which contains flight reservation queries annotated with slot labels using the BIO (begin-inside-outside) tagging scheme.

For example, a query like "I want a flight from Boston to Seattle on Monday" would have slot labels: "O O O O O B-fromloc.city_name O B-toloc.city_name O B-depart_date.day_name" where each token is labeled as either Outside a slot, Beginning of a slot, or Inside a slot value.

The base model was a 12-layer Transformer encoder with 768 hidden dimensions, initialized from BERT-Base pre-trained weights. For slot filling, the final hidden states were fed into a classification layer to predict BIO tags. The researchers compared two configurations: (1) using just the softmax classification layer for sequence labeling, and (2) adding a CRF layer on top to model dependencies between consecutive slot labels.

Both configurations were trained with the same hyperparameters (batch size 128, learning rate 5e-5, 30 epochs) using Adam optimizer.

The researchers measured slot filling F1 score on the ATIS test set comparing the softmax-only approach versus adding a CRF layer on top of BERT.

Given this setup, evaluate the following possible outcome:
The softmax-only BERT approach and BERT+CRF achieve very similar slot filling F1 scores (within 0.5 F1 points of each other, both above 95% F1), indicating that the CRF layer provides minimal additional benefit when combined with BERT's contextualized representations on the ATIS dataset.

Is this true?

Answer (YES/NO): YES